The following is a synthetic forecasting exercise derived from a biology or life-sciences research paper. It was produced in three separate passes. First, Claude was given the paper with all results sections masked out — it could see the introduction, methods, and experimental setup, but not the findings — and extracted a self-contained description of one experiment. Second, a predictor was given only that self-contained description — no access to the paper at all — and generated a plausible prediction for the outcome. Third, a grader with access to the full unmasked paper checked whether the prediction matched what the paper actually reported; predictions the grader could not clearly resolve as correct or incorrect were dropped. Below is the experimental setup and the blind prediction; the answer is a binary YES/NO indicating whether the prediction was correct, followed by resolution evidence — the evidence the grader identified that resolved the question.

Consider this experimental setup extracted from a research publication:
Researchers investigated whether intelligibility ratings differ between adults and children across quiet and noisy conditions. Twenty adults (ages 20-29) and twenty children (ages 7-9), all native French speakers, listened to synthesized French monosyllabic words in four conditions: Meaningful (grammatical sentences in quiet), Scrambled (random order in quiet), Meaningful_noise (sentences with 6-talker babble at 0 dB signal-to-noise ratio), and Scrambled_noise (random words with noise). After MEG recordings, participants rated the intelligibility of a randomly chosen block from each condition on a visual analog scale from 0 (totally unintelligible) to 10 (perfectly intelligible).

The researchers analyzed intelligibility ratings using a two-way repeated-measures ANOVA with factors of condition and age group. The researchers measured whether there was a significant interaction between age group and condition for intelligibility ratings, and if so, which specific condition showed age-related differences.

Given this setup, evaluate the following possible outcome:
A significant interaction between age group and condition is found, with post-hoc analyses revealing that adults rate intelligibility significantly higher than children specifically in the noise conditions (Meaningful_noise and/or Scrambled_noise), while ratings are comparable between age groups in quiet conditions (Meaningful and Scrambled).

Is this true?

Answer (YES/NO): YES